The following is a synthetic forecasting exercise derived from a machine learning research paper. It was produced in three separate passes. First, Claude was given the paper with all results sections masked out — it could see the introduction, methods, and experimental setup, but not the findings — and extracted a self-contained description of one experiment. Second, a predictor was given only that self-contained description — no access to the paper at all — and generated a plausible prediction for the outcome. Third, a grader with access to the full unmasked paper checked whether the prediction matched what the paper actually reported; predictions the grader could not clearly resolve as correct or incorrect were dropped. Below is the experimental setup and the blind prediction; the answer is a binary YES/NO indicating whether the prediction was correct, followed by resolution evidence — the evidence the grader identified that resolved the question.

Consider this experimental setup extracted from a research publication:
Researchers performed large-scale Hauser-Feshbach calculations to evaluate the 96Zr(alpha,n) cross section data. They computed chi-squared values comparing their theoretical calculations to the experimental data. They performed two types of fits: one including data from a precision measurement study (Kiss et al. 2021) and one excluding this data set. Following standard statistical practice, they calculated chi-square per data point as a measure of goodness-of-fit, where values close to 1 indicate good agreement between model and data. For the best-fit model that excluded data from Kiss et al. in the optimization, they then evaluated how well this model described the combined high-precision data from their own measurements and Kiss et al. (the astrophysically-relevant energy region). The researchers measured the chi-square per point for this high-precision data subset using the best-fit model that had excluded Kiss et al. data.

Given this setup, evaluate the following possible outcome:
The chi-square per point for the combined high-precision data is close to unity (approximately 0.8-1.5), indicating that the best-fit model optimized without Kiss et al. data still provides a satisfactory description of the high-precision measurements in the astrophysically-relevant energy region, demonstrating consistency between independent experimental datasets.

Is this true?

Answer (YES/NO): YES